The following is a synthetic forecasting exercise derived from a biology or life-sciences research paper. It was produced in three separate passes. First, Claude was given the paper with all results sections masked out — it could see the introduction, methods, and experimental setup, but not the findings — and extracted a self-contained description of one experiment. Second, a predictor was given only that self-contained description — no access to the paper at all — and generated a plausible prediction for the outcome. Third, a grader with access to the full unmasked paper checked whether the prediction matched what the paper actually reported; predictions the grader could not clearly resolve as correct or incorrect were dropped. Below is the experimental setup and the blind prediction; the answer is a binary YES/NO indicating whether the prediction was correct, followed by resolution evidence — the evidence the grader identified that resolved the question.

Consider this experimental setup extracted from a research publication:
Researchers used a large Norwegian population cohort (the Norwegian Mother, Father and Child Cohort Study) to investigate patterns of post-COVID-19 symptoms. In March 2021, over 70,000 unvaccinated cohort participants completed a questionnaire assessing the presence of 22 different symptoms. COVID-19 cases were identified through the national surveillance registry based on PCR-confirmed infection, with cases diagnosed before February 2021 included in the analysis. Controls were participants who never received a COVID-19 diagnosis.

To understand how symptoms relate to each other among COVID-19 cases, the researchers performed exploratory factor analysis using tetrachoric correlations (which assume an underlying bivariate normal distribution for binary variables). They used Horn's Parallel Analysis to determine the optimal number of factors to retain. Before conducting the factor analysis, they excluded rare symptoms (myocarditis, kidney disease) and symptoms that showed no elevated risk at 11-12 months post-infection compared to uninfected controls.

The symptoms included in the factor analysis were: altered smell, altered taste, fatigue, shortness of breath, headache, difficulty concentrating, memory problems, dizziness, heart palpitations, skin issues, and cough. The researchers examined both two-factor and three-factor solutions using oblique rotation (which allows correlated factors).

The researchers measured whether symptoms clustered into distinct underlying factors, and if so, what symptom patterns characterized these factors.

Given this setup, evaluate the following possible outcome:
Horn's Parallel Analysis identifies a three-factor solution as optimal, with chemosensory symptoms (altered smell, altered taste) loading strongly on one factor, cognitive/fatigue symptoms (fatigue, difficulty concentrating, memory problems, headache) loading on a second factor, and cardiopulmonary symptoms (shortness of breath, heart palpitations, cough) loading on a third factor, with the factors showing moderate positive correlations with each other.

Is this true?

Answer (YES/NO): NO